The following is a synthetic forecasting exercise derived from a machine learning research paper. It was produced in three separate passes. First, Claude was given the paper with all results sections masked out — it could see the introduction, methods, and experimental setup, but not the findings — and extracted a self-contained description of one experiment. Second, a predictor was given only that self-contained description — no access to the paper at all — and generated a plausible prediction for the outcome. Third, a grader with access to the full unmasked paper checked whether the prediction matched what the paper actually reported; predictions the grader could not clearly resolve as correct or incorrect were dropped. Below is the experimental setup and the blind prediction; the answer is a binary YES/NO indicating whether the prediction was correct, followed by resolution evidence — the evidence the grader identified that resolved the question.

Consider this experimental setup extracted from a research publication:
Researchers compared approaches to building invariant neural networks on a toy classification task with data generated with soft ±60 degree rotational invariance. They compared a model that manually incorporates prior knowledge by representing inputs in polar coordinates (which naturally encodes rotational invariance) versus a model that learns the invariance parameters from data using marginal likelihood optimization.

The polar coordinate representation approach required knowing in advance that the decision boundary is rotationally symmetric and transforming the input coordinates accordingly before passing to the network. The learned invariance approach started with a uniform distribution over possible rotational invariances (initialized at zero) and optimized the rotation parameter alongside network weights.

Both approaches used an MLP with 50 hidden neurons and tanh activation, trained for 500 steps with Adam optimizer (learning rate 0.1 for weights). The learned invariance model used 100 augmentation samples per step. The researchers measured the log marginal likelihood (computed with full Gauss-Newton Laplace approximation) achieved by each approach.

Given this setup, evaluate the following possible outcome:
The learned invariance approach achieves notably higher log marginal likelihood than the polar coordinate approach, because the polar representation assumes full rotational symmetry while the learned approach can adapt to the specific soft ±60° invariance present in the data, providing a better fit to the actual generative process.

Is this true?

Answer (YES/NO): NO